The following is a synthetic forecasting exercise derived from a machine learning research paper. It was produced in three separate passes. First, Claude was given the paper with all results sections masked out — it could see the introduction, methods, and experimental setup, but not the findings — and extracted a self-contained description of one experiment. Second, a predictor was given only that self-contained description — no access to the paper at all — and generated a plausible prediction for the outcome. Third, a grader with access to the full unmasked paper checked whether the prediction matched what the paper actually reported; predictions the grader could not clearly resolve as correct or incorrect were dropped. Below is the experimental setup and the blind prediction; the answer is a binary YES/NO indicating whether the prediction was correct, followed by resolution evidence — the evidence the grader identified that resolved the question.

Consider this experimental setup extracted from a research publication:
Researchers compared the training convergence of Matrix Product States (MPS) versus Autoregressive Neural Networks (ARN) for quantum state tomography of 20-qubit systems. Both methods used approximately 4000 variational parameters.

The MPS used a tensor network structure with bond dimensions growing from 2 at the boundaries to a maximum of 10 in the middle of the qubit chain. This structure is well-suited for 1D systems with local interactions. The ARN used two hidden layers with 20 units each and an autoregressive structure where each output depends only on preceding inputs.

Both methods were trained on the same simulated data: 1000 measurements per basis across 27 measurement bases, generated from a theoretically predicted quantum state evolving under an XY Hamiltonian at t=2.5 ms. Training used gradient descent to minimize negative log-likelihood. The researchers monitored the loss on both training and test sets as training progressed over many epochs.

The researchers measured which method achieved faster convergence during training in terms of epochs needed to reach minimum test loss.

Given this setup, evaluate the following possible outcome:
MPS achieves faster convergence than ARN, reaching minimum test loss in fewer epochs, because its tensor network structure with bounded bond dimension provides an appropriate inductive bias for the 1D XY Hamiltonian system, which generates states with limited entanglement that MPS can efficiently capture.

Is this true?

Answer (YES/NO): YES